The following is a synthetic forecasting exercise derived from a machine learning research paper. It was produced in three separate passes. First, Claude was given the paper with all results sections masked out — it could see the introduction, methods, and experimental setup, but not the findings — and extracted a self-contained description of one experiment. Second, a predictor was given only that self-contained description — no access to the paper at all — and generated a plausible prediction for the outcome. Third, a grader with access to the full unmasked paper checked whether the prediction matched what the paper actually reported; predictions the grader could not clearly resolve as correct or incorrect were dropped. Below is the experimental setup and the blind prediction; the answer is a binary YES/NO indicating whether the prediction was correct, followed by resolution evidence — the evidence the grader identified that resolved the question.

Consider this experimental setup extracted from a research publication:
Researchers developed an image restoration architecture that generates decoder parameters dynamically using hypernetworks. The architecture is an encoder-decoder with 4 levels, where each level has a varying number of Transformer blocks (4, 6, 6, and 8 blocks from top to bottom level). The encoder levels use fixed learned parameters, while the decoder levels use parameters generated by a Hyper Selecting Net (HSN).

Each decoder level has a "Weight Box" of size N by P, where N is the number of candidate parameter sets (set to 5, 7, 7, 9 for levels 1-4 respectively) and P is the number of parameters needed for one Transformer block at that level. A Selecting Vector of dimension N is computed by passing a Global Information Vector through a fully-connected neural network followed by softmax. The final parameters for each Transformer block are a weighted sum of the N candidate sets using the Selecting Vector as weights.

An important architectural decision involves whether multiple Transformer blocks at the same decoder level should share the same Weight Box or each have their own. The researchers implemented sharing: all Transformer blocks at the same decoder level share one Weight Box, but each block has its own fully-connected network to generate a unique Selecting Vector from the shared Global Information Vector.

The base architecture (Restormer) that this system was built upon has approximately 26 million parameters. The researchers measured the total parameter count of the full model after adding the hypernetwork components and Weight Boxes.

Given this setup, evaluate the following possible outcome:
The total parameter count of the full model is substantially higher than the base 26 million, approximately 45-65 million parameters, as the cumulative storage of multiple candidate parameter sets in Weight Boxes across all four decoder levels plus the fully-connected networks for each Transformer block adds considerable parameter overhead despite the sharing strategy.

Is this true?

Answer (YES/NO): NO